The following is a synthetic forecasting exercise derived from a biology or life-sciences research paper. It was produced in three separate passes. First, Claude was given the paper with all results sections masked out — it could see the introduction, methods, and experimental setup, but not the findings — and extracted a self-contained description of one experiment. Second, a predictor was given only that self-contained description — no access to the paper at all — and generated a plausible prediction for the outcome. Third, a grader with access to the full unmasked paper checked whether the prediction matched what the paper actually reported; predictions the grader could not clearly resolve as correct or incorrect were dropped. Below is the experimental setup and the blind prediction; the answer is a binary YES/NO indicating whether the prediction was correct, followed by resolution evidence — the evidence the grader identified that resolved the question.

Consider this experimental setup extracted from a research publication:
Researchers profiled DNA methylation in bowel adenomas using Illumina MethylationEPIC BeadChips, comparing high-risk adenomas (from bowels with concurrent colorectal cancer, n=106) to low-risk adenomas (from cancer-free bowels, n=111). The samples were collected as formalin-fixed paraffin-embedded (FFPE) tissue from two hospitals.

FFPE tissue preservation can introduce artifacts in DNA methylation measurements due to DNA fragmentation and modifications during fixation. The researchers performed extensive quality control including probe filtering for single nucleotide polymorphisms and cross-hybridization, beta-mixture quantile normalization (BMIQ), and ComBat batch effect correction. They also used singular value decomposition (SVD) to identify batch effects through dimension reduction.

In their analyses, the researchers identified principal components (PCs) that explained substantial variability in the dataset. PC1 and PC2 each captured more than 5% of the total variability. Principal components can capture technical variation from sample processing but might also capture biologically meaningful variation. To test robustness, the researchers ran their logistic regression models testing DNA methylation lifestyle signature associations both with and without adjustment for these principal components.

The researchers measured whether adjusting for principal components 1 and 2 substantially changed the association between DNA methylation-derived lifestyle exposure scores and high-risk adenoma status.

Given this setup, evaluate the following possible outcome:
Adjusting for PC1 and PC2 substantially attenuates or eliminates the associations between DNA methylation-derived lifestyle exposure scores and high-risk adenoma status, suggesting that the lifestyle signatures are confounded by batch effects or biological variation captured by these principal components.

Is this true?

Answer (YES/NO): NO